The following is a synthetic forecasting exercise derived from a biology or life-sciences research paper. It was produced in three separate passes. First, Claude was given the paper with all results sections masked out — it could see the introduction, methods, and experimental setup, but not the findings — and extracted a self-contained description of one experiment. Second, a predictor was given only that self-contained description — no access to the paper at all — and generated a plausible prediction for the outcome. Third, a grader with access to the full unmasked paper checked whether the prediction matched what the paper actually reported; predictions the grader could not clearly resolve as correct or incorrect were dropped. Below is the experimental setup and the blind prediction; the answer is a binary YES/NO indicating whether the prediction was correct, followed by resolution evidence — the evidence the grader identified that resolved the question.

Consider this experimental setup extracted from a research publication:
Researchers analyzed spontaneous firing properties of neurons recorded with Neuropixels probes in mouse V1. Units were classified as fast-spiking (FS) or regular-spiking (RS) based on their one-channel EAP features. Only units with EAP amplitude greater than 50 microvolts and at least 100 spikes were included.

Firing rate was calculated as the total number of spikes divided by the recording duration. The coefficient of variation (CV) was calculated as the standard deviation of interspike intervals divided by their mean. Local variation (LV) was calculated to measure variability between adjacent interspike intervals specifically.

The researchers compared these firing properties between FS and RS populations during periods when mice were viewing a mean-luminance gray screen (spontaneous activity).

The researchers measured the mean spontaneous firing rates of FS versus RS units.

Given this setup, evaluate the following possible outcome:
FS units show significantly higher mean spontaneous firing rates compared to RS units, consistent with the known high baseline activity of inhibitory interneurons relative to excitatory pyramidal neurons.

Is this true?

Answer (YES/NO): YES